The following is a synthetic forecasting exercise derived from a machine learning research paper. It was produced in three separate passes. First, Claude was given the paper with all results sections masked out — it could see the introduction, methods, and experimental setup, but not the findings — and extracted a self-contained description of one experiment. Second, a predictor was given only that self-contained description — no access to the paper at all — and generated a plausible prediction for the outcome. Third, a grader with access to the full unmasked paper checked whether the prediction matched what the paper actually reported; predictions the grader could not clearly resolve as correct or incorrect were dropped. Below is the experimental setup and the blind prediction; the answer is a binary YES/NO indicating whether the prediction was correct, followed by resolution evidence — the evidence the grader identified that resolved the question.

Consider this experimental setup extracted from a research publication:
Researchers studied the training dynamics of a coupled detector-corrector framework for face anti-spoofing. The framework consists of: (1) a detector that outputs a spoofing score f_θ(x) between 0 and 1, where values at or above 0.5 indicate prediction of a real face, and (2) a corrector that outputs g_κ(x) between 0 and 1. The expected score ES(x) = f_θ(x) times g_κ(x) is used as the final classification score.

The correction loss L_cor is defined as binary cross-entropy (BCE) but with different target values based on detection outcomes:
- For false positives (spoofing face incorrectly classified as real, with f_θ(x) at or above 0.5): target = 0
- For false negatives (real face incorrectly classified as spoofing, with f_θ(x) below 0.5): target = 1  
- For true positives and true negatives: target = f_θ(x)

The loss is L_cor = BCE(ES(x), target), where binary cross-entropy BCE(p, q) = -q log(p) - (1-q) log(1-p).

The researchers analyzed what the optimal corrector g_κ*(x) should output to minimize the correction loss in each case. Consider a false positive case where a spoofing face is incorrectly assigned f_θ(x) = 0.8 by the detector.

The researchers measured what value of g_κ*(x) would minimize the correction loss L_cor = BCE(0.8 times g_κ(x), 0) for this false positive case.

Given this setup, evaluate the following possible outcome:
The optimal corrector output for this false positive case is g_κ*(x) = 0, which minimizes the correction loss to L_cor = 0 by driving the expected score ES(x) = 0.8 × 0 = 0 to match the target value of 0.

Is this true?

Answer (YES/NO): YES